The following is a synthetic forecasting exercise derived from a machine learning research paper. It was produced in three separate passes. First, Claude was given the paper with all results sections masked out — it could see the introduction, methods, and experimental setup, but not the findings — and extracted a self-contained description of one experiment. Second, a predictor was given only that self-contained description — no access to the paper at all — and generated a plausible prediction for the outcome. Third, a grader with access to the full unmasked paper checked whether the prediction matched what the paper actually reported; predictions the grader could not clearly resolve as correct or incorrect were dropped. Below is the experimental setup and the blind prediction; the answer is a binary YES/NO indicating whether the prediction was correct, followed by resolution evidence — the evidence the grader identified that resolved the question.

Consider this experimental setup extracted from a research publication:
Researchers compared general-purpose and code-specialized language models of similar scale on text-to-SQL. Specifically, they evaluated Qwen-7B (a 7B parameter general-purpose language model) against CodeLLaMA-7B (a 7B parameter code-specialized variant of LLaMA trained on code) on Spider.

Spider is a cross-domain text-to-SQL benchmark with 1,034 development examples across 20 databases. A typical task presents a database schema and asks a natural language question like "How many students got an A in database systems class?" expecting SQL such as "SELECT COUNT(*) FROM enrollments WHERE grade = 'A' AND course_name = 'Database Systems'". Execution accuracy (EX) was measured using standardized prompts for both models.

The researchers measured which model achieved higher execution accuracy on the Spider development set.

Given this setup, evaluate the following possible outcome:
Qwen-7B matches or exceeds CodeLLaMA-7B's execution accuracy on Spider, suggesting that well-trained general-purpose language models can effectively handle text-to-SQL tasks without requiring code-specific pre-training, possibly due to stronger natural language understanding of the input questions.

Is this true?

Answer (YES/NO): YES